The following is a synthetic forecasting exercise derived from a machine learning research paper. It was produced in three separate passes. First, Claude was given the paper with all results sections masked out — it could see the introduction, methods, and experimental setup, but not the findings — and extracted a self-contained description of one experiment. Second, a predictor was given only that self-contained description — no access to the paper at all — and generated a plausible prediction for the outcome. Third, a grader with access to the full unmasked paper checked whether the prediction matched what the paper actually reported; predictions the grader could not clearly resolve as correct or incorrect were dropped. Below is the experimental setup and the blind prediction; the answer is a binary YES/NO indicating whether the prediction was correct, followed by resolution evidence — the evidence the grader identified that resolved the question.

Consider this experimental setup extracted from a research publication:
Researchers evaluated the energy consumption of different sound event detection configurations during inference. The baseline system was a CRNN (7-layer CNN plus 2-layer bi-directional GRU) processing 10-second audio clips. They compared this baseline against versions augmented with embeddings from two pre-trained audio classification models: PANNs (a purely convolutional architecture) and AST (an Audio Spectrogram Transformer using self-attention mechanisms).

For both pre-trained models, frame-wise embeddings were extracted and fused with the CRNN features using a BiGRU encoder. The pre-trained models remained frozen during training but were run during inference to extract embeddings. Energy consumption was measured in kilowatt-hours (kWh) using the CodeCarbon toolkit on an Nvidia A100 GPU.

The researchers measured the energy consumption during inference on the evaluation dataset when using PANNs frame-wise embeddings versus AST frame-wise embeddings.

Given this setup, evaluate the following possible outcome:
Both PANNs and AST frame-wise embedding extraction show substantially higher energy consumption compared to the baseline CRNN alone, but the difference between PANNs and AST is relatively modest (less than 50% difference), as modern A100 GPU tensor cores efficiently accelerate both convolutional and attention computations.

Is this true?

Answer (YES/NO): NO